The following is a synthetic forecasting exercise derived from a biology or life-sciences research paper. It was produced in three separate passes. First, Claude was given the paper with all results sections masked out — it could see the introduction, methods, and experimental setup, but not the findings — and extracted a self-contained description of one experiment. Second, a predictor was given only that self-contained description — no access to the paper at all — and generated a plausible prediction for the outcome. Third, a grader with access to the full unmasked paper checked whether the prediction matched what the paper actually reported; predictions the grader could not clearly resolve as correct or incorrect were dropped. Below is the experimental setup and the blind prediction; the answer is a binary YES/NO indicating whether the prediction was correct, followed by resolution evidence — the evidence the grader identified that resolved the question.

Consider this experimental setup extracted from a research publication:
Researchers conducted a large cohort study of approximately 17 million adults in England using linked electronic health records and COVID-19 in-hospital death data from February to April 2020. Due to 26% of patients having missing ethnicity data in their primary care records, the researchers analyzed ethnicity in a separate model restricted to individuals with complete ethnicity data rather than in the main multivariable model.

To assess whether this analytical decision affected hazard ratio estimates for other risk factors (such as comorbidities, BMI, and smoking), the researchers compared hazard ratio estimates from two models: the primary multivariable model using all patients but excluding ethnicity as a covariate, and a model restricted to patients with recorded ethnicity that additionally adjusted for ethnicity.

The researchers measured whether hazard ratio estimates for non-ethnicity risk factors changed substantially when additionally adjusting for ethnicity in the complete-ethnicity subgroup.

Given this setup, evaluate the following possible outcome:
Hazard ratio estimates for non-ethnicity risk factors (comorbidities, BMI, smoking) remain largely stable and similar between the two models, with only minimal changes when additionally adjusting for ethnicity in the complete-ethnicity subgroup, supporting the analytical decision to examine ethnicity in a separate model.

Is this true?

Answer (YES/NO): YES